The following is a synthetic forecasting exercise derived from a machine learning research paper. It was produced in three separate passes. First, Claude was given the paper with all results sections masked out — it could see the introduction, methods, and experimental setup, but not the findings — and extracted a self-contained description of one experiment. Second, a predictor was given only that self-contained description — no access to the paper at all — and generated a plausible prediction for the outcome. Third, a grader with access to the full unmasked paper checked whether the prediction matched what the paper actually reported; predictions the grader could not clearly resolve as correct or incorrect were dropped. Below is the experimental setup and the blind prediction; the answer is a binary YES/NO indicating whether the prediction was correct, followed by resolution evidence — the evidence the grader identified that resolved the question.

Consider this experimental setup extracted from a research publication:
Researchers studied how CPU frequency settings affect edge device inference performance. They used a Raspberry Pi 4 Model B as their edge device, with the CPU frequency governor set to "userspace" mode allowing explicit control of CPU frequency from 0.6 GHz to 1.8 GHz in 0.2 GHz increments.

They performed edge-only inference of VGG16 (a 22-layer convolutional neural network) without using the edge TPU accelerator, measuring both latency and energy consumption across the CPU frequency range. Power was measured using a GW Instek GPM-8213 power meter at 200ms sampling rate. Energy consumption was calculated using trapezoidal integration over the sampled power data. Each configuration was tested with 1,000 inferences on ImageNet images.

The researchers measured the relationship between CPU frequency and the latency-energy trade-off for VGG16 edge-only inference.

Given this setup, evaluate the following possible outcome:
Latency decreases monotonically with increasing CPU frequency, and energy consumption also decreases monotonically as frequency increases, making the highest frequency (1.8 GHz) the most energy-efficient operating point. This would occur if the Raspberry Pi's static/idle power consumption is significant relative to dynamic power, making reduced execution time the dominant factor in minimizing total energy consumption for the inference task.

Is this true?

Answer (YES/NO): YES